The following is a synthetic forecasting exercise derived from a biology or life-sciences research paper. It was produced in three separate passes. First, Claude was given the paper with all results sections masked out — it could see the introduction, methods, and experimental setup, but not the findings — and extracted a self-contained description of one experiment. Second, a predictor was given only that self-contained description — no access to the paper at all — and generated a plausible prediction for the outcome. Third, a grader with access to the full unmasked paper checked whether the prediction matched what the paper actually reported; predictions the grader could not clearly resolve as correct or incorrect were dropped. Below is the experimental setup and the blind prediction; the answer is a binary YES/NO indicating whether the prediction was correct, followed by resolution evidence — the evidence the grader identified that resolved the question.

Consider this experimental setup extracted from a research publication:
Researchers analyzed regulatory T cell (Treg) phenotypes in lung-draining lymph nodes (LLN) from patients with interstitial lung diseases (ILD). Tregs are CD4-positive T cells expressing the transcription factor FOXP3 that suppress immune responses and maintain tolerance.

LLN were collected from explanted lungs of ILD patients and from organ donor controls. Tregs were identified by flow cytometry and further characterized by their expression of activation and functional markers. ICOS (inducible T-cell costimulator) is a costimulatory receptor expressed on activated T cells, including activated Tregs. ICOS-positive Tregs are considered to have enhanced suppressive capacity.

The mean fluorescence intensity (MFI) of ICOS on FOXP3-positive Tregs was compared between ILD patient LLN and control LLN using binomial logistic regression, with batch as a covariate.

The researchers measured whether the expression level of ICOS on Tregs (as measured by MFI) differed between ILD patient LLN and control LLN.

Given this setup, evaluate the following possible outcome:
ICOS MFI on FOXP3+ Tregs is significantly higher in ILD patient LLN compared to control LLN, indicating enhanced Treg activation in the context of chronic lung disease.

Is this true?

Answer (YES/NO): YES